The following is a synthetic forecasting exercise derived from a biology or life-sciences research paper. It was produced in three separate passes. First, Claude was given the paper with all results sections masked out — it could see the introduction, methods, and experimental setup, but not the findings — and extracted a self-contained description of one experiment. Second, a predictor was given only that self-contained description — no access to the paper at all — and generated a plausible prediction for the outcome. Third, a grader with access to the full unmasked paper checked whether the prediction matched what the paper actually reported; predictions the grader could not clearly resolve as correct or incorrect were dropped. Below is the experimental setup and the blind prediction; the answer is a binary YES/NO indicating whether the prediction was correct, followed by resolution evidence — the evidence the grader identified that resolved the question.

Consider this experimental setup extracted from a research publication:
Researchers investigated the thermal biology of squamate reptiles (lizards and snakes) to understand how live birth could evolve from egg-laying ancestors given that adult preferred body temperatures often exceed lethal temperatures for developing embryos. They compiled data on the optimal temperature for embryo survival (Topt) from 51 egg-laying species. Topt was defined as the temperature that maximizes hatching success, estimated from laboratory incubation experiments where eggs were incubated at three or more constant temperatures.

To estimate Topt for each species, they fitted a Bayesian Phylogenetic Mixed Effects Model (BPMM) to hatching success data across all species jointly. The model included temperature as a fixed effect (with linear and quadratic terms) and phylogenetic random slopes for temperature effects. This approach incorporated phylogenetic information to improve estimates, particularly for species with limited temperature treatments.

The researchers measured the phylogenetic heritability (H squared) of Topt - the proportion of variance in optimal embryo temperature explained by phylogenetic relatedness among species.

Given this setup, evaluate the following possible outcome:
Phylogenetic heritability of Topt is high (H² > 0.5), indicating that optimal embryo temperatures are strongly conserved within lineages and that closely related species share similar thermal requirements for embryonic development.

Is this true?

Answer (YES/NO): YES